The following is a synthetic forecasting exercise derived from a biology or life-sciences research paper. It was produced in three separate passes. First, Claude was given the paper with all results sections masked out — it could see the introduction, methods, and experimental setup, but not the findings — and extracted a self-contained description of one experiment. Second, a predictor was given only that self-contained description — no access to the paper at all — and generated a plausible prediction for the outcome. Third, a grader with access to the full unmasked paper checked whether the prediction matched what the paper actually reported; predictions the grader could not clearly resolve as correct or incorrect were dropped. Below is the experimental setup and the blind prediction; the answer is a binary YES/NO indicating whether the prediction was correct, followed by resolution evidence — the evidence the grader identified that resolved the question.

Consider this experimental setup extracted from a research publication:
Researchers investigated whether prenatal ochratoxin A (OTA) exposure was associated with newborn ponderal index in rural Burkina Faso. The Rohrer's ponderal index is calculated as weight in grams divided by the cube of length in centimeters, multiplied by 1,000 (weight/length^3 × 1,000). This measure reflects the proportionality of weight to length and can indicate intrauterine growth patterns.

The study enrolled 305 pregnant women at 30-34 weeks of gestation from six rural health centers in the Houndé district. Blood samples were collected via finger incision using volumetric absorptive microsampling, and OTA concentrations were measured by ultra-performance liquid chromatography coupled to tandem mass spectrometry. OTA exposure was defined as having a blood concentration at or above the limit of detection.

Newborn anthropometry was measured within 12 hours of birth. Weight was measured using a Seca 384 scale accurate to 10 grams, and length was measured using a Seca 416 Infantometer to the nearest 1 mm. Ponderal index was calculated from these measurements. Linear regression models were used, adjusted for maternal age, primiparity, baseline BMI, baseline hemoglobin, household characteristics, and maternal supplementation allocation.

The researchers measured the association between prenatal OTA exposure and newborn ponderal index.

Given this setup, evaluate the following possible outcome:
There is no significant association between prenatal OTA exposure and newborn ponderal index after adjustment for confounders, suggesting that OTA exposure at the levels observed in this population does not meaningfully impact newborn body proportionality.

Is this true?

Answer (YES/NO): YES